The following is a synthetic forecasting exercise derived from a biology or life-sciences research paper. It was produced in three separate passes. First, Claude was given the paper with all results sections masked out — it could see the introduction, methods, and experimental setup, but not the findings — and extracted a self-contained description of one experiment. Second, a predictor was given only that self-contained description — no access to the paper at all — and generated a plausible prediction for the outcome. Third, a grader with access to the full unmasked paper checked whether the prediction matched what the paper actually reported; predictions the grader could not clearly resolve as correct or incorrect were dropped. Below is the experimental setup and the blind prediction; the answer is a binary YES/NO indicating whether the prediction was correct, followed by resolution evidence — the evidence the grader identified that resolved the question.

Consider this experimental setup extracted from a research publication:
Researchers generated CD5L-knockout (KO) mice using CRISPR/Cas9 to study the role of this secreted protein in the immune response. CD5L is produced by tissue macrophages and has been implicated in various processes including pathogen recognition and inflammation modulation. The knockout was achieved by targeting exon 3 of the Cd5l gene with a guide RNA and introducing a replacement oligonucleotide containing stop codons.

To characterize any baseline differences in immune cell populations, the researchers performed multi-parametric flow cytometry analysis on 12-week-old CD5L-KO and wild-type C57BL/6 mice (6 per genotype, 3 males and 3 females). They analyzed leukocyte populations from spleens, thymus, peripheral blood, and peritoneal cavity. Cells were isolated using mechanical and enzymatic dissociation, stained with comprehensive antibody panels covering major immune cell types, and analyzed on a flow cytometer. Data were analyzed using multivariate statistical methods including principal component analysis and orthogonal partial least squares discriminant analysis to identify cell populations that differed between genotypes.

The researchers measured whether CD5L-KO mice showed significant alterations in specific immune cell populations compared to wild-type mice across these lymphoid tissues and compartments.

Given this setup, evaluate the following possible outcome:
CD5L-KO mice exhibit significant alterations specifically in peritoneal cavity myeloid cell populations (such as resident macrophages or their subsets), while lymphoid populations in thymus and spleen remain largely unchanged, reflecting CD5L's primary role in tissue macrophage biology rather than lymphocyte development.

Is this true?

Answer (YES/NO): NO